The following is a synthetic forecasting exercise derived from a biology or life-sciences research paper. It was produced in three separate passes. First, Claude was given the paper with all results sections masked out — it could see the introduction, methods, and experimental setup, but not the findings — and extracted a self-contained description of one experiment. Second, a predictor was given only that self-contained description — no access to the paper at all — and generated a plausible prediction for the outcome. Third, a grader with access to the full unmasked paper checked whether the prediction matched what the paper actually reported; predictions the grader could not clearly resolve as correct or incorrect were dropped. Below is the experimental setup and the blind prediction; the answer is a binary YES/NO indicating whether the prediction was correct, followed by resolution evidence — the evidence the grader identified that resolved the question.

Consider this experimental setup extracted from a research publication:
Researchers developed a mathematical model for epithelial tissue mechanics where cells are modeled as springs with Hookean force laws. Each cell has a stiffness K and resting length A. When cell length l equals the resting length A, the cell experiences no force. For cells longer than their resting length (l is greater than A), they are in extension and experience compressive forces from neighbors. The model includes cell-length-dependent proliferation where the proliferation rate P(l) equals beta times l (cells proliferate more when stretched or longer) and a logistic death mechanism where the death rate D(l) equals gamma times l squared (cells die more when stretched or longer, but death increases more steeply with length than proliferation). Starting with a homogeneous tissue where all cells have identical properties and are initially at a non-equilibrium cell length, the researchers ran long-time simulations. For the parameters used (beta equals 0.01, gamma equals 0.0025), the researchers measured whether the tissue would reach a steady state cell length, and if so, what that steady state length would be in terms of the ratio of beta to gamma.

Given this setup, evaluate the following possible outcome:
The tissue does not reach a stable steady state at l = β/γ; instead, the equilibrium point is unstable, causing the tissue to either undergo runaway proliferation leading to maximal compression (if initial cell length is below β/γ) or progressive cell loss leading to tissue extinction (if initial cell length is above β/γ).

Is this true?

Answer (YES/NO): NO